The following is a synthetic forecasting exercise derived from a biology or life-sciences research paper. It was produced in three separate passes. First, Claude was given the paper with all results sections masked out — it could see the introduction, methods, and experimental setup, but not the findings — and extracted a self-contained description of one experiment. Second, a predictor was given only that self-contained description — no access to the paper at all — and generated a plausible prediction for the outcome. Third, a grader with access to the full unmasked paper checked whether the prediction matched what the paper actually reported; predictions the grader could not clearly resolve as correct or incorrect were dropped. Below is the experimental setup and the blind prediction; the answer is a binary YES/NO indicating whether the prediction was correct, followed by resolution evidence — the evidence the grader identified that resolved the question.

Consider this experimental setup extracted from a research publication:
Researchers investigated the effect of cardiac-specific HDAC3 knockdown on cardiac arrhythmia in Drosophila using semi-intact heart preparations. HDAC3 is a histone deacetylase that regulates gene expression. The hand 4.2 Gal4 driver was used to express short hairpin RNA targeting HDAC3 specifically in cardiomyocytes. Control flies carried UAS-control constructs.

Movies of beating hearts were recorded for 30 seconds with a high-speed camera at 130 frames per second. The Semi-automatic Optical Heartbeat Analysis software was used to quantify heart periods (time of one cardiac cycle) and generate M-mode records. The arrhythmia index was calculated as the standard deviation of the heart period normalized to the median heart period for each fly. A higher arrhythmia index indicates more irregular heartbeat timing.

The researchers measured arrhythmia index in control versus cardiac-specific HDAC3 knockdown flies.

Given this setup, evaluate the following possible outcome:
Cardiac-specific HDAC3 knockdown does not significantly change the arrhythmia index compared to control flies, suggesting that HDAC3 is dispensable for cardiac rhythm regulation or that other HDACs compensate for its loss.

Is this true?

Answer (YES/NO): NO